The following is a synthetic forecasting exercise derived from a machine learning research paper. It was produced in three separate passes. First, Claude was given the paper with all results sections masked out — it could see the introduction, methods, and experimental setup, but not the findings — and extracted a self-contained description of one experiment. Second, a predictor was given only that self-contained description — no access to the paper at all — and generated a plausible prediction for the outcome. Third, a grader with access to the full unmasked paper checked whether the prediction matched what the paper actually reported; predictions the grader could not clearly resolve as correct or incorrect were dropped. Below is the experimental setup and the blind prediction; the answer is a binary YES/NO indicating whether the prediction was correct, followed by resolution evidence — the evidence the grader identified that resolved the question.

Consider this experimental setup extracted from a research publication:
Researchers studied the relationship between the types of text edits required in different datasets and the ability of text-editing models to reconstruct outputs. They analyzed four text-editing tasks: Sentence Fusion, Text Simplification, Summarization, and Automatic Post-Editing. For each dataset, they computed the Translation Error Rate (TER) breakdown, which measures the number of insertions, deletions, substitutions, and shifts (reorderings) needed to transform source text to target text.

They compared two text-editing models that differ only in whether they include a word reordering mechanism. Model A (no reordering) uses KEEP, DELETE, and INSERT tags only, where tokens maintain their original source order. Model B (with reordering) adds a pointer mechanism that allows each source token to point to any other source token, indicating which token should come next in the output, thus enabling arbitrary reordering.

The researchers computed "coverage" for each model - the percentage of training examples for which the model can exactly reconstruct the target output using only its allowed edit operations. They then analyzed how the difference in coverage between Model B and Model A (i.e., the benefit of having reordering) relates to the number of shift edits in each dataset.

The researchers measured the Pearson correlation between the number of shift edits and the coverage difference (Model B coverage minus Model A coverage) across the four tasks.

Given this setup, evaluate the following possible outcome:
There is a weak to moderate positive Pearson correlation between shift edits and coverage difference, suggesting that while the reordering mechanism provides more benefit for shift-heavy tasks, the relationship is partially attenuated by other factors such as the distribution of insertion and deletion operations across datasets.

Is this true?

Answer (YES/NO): NO